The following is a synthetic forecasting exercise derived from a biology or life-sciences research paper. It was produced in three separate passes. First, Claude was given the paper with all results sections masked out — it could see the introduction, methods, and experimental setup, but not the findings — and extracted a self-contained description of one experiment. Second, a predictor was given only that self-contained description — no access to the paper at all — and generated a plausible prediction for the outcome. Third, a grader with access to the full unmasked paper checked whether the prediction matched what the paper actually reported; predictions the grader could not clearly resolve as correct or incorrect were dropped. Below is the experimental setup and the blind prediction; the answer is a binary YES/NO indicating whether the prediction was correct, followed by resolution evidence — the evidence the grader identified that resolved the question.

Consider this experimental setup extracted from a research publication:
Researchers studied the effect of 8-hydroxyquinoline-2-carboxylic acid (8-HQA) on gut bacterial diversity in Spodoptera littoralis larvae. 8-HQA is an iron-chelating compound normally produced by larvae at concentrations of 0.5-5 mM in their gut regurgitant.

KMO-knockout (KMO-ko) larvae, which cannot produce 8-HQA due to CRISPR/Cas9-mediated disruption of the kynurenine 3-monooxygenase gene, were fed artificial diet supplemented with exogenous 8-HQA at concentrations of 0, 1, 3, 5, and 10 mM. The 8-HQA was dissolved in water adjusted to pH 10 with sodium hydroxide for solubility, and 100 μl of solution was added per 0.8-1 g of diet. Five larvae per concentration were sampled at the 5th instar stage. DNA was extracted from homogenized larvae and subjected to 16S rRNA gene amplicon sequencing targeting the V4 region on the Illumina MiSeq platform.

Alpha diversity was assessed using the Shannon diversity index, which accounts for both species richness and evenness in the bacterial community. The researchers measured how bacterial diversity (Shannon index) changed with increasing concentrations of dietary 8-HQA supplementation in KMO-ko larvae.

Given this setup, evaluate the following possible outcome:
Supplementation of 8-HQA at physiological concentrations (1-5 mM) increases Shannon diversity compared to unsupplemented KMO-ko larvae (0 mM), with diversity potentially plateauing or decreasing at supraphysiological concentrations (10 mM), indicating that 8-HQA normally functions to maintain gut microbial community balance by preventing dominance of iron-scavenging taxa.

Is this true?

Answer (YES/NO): NO